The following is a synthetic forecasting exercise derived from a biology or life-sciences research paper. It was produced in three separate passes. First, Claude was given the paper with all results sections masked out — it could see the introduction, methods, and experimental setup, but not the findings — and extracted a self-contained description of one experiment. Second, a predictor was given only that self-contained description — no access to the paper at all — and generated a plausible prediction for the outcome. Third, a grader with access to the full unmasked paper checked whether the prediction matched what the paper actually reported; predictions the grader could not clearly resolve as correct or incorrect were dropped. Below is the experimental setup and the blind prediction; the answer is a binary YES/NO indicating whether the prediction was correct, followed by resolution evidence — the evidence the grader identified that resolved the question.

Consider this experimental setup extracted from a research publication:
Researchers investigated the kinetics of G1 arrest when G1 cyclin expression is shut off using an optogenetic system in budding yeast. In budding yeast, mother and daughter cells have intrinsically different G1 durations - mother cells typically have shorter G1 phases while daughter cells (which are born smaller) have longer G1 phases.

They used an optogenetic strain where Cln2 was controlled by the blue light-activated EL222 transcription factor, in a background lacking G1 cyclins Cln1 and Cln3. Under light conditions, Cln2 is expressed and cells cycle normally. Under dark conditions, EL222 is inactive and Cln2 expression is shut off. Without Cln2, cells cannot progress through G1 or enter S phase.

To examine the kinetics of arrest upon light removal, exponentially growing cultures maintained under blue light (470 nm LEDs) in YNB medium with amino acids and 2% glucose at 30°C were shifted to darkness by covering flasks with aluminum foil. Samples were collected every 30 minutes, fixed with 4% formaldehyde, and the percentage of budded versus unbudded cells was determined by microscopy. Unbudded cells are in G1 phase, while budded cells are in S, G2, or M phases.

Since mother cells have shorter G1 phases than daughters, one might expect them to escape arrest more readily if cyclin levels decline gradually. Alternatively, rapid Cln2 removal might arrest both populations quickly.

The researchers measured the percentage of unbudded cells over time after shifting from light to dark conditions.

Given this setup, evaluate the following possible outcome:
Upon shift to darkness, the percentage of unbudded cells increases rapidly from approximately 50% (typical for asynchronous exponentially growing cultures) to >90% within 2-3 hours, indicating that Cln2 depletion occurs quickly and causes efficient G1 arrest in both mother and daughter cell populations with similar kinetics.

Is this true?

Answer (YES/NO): YES